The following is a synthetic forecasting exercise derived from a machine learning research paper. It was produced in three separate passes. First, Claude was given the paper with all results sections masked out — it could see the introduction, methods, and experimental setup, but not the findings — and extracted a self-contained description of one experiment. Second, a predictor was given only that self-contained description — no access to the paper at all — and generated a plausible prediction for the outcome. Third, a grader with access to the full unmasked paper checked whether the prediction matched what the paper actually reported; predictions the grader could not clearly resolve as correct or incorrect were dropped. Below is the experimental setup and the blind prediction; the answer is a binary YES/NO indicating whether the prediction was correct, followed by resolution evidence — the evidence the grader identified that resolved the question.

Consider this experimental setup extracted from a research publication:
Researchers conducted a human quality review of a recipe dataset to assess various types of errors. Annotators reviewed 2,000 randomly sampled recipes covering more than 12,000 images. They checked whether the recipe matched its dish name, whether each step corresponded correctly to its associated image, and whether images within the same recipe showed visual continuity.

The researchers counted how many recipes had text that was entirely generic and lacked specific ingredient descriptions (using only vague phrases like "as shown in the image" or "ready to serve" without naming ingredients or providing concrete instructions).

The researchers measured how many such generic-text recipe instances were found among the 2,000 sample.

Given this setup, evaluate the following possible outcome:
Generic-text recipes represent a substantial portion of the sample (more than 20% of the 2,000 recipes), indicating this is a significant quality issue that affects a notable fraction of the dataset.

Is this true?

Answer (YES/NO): NO